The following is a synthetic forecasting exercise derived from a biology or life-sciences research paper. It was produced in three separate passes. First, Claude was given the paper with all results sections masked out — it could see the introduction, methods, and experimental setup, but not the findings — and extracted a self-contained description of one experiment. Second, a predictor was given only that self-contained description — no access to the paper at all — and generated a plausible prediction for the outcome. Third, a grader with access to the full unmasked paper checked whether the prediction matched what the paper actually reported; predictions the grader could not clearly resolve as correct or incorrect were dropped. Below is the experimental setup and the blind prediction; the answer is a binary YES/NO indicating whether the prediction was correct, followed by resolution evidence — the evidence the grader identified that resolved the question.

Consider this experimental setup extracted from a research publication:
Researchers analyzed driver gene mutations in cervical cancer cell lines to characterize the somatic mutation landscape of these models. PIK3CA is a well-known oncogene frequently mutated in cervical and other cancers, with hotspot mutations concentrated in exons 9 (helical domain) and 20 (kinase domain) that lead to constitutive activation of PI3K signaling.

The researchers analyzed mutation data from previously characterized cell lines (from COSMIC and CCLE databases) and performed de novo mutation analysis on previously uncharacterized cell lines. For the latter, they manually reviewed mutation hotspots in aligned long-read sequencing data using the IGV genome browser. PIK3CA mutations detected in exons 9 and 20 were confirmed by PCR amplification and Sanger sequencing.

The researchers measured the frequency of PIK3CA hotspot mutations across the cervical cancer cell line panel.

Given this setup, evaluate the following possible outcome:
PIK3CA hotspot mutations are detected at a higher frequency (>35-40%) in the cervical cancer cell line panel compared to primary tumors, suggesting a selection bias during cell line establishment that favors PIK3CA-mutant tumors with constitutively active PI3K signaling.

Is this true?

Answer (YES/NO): NO